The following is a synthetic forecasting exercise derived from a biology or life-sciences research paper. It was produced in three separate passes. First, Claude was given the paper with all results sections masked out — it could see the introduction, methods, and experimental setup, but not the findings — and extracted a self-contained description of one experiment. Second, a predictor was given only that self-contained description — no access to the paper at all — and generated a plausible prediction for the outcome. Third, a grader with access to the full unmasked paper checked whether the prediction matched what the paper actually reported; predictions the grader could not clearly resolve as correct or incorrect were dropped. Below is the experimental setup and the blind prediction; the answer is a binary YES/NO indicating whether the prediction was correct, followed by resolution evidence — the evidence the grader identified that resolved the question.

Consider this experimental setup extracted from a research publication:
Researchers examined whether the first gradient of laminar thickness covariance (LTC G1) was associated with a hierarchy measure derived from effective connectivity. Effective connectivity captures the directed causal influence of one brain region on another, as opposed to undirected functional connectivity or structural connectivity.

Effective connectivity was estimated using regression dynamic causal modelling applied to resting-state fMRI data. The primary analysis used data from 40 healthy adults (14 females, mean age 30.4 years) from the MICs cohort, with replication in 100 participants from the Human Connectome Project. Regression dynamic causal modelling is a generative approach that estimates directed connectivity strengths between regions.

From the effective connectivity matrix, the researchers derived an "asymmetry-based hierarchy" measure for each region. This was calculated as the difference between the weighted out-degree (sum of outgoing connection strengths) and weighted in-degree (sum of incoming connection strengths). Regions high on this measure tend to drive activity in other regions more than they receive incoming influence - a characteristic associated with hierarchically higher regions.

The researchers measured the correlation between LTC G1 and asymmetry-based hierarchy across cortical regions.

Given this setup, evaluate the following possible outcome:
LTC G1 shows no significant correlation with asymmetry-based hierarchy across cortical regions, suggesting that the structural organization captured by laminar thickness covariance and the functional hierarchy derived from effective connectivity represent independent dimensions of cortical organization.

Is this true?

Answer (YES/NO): NO